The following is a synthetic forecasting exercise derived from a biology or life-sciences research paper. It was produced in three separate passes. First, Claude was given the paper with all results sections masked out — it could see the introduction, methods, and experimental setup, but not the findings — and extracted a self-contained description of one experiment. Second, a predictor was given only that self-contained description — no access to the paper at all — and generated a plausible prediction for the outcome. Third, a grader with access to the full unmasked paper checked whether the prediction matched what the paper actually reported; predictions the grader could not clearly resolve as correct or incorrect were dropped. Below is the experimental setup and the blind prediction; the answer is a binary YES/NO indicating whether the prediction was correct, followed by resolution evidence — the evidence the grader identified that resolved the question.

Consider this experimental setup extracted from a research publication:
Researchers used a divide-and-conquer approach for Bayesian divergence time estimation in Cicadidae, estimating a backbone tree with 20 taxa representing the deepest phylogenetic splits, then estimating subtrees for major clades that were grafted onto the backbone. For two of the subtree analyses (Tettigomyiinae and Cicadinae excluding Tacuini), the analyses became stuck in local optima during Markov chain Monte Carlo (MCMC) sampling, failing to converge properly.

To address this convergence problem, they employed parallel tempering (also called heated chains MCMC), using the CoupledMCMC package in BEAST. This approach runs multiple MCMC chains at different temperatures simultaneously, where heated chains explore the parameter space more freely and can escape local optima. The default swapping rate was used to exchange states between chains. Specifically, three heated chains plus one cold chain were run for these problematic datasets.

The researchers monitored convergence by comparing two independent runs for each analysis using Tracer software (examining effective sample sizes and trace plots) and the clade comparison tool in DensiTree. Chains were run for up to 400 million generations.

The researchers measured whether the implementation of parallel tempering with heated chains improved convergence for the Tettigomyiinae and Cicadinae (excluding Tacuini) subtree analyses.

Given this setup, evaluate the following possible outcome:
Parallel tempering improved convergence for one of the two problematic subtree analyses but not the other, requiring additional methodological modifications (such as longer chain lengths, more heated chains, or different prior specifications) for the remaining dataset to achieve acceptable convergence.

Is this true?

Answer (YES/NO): NO